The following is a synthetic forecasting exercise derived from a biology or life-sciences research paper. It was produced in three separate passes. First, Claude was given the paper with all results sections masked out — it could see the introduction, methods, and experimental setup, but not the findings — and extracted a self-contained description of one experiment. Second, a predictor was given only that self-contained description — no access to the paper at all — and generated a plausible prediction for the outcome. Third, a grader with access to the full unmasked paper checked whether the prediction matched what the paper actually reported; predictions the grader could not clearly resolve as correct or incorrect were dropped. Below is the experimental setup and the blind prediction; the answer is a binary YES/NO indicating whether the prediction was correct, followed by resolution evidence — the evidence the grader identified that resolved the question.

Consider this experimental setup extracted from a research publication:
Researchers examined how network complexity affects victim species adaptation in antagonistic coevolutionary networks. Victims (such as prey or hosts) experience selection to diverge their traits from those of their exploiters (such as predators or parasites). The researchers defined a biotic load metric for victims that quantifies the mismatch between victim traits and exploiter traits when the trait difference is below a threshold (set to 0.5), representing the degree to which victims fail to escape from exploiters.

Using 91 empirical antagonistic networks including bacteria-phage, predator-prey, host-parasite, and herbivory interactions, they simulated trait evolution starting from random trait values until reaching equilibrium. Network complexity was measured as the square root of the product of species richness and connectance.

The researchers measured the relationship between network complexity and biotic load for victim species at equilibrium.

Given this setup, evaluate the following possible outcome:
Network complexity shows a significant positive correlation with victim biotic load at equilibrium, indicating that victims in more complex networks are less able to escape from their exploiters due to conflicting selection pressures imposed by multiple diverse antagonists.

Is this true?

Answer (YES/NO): NO